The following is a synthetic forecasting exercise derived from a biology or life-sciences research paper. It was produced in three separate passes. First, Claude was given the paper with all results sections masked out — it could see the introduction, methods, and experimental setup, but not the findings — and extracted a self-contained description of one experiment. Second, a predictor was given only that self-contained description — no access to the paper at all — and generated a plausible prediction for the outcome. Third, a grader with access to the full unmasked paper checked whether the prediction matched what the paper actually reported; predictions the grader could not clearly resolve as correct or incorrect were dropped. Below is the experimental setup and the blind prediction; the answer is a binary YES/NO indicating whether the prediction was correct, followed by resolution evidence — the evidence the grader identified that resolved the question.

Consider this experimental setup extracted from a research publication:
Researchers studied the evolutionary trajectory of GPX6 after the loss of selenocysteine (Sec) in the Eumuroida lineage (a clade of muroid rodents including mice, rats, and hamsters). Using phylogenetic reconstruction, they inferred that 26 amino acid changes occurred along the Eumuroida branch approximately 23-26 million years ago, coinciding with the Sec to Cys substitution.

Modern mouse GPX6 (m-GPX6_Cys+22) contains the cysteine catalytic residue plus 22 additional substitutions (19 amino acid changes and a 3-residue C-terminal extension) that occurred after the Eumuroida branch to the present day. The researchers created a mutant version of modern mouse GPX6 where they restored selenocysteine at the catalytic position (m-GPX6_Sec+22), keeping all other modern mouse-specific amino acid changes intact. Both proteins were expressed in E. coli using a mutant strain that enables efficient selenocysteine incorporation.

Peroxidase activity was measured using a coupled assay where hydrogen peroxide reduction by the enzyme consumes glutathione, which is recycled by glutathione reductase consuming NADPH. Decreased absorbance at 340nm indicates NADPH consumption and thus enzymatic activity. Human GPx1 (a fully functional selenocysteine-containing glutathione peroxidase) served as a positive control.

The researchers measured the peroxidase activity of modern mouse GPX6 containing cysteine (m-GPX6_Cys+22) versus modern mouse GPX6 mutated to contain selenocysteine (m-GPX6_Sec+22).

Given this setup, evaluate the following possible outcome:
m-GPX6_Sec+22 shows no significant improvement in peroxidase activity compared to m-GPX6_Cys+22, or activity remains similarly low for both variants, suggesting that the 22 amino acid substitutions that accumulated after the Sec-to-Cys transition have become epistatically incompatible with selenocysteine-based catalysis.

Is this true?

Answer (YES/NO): NO